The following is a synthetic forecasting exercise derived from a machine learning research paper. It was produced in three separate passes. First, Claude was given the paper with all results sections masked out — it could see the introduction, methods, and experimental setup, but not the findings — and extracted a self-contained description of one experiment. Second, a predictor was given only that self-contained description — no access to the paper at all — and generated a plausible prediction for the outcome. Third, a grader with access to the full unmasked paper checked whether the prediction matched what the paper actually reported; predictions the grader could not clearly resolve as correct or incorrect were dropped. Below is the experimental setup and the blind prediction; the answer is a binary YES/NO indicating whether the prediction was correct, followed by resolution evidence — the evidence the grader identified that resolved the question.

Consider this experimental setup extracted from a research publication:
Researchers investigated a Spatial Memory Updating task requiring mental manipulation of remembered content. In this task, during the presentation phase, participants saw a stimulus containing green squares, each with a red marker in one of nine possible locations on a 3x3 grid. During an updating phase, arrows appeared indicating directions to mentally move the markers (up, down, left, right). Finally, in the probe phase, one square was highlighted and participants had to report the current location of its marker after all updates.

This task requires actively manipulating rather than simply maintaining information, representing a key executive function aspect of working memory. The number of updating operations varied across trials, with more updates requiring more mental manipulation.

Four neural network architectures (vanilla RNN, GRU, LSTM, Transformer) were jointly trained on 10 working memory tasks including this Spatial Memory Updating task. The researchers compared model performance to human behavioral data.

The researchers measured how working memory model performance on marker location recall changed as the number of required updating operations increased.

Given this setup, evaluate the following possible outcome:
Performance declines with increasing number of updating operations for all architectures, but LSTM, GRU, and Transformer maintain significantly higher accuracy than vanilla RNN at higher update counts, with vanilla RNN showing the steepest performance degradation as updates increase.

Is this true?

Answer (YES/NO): NO